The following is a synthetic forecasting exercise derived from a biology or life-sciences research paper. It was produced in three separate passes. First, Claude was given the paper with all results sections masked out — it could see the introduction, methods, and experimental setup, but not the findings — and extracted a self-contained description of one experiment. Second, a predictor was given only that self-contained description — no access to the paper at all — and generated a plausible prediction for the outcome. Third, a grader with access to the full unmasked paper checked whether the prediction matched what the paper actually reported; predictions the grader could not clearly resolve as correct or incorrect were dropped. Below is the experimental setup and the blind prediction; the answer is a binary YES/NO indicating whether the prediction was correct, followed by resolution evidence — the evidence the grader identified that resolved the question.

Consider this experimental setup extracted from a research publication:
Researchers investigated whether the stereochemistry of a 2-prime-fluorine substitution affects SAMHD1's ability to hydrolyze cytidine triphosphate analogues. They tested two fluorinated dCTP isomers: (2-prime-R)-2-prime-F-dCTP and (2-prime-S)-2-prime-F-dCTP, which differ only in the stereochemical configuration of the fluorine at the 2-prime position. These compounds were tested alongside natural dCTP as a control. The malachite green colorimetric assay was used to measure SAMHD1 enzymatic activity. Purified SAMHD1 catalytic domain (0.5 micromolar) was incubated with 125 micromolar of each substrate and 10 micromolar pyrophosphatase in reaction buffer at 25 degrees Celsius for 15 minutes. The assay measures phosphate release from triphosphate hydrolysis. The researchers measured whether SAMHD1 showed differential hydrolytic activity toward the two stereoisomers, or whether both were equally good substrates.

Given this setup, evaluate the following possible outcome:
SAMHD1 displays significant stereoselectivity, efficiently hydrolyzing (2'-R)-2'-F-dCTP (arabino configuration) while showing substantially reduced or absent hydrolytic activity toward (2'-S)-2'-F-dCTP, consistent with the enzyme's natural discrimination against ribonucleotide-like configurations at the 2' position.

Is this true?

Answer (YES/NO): NO